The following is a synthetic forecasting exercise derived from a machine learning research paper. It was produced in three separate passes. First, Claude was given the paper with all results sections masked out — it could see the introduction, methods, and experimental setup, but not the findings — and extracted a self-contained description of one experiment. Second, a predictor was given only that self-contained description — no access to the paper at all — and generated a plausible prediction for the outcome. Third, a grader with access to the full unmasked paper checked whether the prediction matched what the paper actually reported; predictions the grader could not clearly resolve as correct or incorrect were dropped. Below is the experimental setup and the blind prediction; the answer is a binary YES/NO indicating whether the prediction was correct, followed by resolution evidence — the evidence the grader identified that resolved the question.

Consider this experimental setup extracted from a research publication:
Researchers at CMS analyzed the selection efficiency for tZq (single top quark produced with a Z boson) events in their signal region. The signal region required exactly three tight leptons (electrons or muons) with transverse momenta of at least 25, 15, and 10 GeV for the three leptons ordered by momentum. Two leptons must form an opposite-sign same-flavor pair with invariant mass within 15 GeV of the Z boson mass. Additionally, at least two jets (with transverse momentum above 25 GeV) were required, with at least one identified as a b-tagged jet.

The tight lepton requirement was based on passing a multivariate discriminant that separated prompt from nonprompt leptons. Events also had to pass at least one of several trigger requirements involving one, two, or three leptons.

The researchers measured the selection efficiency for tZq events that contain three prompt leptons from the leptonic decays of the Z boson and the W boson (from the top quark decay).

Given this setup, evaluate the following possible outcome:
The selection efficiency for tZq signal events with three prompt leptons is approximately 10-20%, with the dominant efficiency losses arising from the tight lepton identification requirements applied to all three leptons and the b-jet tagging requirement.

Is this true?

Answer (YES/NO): YES